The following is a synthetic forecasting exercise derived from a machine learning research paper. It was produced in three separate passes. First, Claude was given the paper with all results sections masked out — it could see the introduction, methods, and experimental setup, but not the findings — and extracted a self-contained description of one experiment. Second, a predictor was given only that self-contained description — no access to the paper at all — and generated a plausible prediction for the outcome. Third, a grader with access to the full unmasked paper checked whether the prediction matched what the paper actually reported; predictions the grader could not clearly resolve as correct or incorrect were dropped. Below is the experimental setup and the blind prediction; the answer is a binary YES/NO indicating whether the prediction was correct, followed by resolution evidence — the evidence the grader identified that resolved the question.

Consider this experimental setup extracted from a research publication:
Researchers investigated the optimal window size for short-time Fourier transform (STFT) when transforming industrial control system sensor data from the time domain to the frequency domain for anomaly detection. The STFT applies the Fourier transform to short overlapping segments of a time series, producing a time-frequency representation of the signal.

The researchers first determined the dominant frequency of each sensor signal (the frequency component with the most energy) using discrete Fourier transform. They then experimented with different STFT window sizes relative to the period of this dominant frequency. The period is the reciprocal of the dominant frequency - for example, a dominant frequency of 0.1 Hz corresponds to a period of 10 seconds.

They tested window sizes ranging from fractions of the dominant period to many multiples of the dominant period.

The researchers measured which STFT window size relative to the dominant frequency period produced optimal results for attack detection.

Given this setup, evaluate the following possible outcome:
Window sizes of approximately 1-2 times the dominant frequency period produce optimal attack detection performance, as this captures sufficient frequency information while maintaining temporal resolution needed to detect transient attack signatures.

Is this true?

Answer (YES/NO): YES